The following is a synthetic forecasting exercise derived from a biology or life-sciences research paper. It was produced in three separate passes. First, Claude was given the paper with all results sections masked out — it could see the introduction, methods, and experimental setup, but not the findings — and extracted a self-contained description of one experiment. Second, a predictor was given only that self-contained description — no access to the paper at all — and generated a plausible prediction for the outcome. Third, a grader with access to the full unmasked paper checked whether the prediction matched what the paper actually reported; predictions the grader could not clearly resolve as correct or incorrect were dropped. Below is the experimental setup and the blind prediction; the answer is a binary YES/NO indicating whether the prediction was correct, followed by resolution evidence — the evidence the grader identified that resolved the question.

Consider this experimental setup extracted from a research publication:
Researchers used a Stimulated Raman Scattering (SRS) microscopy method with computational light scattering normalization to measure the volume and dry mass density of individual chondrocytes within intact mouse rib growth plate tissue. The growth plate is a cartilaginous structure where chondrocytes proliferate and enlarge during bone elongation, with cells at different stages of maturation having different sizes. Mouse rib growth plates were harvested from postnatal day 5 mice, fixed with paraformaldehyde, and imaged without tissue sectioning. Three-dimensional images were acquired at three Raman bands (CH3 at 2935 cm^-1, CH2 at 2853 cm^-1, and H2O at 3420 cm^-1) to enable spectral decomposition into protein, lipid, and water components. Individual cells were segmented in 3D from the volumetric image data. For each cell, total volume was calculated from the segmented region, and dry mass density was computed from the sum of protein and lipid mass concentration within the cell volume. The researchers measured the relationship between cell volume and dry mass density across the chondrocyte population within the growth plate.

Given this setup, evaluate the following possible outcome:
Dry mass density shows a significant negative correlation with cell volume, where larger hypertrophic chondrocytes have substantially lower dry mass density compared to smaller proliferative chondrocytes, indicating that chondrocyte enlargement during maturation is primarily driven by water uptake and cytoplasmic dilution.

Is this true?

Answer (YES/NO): YES